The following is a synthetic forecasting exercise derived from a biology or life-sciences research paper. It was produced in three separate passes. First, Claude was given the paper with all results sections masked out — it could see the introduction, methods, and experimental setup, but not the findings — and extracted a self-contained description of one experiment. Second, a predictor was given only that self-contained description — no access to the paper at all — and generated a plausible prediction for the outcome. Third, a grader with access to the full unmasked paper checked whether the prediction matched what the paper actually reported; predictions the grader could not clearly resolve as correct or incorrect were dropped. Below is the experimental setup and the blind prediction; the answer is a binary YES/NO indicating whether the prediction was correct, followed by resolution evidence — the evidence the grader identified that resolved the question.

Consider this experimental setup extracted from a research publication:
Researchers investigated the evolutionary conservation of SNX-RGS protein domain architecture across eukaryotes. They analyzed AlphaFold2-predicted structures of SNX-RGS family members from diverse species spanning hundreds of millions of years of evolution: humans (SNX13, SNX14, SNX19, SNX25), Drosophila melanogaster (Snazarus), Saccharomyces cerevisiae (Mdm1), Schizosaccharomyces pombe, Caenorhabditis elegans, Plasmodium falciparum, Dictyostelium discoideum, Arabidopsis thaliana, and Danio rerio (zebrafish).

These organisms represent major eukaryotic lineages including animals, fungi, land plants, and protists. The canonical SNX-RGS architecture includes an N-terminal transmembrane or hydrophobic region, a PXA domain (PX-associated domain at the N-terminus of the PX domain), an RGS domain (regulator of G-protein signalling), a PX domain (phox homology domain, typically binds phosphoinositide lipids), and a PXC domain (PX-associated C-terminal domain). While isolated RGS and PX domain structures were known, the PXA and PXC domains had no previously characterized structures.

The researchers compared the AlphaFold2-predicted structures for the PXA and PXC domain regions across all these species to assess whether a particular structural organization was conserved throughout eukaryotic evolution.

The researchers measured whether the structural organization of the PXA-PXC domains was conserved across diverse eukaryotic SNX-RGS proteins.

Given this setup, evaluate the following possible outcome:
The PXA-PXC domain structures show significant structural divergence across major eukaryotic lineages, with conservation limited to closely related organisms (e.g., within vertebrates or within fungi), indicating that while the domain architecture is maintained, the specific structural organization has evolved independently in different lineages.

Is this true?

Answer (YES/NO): NO